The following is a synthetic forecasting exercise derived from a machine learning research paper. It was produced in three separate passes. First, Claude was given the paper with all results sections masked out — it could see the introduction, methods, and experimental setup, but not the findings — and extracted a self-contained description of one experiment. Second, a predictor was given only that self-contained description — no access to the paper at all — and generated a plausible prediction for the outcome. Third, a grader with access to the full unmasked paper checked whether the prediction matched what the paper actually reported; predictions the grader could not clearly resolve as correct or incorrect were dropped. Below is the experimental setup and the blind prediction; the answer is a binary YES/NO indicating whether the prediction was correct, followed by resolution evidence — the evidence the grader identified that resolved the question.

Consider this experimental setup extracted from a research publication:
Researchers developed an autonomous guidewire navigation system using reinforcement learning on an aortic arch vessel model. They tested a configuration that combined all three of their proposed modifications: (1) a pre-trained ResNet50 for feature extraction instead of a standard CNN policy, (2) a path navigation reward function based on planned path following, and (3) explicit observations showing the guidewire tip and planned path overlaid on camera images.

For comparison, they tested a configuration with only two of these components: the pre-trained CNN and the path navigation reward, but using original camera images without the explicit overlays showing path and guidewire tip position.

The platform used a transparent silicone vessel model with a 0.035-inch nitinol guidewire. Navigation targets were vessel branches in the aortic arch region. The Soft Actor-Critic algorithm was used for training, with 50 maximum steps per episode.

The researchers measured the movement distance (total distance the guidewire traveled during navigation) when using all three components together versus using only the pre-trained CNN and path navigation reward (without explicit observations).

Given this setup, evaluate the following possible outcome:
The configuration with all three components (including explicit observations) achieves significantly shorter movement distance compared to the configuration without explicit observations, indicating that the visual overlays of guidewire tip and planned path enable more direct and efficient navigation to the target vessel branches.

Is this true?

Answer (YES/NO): YES